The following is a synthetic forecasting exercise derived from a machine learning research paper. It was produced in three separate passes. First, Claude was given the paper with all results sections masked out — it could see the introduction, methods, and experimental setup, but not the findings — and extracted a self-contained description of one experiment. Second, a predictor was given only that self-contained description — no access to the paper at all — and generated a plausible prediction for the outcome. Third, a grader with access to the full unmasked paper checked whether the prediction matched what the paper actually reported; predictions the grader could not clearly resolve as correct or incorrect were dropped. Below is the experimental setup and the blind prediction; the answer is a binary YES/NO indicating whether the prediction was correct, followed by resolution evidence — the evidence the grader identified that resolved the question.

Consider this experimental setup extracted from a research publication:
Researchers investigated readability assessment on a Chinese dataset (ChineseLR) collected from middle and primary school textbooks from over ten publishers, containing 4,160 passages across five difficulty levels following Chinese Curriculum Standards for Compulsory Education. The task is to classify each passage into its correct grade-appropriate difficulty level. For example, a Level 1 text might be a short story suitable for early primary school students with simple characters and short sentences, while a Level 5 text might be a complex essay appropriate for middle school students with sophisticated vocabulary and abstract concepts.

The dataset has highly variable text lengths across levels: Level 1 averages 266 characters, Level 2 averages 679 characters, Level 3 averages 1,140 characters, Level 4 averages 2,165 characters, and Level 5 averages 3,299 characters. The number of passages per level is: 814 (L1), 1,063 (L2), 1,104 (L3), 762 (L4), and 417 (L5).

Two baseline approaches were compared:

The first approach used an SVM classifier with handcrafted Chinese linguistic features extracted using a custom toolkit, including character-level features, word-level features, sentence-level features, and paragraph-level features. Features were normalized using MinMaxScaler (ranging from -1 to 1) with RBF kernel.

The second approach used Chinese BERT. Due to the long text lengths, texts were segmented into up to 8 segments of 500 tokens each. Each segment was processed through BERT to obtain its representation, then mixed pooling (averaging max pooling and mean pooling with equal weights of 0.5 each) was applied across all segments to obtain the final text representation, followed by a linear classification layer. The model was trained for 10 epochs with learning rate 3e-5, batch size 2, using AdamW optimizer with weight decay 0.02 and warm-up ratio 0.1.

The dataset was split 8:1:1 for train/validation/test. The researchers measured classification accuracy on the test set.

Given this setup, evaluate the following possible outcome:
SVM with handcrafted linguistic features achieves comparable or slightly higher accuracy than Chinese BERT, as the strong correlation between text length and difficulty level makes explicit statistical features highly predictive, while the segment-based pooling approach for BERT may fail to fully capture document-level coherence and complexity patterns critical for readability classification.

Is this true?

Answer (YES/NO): YES